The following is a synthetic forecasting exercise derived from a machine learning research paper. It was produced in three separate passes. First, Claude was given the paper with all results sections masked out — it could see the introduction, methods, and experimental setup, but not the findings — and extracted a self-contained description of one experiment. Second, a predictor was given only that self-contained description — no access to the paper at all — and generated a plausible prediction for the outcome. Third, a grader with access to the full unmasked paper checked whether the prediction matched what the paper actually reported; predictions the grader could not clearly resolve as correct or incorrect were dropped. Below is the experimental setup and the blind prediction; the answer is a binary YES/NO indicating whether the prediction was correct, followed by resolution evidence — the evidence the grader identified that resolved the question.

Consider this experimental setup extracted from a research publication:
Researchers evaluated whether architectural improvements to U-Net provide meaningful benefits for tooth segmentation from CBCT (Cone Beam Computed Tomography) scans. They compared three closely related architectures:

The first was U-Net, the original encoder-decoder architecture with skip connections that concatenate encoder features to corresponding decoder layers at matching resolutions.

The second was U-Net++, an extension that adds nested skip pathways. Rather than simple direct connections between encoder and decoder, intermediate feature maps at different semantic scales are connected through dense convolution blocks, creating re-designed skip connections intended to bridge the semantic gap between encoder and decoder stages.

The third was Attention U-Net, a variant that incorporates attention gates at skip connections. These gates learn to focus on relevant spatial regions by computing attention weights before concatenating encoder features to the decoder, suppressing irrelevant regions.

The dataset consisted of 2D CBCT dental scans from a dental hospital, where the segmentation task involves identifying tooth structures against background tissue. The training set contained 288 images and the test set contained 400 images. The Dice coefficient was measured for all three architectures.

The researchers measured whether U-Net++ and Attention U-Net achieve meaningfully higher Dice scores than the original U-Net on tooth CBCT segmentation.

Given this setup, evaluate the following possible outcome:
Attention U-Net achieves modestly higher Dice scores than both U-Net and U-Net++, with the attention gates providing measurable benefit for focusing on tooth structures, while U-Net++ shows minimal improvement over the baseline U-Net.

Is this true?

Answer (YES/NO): NO